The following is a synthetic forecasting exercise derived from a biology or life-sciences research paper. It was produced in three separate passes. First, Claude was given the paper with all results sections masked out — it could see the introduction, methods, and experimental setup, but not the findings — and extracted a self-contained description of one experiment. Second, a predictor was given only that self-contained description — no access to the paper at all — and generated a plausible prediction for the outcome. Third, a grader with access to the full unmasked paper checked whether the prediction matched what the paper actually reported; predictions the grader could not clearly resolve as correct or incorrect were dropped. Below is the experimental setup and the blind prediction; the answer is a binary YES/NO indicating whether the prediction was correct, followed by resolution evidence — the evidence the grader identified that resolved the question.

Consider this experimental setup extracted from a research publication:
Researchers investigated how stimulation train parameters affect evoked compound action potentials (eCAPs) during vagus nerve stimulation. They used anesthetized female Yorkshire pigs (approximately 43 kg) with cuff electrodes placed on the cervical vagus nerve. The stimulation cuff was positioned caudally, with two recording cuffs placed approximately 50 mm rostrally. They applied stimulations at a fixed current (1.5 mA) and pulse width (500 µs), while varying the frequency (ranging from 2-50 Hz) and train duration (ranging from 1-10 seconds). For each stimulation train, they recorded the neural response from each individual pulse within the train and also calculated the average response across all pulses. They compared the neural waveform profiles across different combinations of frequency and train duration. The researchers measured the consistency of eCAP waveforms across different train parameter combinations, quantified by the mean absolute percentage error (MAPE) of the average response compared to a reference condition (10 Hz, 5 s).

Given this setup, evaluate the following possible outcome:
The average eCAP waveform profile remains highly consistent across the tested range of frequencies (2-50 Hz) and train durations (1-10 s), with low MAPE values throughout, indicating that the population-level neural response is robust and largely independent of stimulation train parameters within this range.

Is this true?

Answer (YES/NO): YES